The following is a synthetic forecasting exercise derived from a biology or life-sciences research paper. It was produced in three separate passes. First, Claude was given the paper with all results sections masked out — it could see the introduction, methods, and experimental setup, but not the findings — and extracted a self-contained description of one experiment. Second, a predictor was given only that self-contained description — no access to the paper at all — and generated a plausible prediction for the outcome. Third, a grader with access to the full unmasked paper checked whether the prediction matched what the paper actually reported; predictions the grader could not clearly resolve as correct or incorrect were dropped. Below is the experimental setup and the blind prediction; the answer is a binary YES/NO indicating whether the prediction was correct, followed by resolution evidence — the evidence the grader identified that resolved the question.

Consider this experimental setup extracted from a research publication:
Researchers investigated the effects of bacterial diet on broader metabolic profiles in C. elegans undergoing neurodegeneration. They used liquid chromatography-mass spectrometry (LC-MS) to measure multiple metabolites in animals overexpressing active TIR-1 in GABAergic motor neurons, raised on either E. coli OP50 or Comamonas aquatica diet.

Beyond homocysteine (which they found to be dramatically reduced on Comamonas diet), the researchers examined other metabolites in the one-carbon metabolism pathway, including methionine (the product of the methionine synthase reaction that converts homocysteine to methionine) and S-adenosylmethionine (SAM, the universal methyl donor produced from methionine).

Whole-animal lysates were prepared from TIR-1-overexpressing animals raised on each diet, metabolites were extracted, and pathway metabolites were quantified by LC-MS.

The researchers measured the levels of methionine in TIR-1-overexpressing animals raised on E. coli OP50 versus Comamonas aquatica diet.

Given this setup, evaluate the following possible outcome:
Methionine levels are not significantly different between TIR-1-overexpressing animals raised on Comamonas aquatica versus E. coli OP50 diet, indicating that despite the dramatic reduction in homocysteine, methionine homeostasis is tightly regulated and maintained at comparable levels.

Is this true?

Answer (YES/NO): NO